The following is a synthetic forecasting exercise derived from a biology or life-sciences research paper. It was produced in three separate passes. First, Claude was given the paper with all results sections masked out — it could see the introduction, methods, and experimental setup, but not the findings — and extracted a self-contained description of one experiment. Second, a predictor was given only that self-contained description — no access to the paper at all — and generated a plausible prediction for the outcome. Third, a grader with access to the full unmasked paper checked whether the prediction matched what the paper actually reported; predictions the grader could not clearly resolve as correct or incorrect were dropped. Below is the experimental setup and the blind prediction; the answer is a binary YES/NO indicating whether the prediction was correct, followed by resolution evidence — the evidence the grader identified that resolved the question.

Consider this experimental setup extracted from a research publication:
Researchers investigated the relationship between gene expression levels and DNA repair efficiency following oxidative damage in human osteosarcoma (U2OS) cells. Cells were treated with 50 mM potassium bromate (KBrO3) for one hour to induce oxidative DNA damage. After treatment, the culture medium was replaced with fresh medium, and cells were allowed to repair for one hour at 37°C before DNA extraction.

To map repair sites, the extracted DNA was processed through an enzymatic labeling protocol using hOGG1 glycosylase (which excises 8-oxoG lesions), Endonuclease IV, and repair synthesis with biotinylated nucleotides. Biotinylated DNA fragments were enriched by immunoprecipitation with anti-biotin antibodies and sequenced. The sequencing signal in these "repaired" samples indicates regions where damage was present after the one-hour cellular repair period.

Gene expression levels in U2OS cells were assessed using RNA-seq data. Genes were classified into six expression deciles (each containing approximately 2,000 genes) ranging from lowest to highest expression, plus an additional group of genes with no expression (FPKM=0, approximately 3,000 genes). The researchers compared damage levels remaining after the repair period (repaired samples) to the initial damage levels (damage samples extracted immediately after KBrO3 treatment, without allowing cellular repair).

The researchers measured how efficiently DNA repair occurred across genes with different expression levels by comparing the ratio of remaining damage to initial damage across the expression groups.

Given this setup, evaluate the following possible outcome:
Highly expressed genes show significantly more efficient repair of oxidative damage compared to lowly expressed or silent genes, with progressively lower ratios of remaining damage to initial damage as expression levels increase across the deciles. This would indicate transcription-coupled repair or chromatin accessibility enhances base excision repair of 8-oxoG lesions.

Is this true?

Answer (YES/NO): YES